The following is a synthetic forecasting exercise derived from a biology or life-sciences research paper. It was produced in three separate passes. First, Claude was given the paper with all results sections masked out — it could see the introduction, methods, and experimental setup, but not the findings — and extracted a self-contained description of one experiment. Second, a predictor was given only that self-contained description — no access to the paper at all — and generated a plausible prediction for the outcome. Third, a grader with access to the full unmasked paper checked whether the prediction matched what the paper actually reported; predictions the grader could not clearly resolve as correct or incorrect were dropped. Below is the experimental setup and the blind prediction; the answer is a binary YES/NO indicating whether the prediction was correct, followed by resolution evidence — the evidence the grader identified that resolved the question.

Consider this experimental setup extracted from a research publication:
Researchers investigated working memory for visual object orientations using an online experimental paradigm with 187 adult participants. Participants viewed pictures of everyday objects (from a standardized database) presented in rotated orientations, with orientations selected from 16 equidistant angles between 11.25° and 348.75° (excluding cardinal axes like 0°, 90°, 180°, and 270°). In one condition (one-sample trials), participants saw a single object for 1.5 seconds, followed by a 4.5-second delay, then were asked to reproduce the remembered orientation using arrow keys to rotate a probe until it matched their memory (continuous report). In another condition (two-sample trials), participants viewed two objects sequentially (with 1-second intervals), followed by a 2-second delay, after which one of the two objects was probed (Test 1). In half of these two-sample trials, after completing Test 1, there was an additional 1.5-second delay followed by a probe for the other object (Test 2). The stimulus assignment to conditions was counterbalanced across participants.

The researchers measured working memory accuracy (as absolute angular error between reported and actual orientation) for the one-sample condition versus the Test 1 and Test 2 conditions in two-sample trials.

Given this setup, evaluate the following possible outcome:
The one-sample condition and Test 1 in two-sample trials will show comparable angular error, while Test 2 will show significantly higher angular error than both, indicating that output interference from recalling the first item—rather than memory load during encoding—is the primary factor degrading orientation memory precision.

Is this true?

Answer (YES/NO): NO